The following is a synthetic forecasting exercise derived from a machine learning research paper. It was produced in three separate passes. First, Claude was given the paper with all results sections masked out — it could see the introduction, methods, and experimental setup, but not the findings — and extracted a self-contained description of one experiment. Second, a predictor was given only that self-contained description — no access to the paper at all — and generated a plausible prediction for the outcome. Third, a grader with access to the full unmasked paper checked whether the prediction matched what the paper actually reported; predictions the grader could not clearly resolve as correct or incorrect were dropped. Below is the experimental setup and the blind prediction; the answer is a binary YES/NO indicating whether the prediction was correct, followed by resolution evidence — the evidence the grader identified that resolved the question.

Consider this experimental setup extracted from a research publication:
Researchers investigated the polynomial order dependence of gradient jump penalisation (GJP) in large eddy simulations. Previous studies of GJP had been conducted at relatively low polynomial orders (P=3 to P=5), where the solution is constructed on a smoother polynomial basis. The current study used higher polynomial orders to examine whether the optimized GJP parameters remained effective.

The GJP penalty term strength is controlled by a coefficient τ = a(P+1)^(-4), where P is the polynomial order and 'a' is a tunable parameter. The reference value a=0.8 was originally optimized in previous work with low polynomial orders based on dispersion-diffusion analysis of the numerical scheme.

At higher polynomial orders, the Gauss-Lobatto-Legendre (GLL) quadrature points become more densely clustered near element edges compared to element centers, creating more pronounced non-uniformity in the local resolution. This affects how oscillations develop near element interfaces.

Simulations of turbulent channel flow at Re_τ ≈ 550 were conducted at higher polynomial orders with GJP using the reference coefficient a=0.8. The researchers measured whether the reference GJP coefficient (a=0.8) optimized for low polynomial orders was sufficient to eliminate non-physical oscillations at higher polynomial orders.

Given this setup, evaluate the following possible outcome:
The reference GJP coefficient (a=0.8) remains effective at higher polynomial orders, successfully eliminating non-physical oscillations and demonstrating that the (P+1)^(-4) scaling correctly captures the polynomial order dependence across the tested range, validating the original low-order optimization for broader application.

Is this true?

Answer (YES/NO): NO